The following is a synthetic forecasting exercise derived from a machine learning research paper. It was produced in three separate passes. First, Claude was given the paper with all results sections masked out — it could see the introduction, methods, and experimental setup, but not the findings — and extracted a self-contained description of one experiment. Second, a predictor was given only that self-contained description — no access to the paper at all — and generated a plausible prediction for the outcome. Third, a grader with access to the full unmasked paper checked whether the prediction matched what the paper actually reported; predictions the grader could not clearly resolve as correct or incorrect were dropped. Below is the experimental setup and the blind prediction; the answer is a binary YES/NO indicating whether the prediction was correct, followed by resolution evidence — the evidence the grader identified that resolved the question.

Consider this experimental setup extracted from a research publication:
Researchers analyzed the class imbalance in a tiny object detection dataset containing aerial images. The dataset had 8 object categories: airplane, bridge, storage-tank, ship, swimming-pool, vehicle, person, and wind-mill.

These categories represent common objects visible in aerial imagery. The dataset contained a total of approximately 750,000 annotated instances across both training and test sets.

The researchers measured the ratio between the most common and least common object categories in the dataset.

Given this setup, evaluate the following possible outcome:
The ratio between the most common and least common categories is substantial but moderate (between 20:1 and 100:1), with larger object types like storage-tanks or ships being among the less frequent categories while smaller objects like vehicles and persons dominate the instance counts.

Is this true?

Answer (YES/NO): NO